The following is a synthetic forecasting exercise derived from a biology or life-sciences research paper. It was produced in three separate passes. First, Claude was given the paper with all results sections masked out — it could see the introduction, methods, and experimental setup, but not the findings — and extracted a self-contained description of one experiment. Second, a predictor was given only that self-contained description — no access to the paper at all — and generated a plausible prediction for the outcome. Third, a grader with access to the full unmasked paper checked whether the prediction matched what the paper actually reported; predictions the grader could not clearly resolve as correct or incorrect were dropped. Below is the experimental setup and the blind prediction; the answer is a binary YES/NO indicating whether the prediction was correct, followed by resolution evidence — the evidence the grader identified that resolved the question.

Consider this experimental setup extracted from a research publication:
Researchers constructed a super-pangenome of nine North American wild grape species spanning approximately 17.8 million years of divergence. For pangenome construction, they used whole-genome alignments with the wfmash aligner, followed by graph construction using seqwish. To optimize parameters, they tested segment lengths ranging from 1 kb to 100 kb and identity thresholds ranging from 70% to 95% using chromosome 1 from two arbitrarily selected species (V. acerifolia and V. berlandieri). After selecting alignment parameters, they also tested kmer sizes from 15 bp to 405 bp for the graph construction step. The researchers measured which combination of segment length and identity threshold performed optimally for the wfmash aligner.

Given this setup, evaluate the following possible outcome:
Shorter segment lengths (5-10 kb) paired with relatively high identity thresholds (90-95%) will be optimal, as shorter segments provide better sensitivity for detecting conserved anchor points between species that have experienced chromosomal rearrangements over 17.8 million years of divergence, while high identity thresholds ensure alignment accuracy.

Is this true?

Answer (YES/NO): NO